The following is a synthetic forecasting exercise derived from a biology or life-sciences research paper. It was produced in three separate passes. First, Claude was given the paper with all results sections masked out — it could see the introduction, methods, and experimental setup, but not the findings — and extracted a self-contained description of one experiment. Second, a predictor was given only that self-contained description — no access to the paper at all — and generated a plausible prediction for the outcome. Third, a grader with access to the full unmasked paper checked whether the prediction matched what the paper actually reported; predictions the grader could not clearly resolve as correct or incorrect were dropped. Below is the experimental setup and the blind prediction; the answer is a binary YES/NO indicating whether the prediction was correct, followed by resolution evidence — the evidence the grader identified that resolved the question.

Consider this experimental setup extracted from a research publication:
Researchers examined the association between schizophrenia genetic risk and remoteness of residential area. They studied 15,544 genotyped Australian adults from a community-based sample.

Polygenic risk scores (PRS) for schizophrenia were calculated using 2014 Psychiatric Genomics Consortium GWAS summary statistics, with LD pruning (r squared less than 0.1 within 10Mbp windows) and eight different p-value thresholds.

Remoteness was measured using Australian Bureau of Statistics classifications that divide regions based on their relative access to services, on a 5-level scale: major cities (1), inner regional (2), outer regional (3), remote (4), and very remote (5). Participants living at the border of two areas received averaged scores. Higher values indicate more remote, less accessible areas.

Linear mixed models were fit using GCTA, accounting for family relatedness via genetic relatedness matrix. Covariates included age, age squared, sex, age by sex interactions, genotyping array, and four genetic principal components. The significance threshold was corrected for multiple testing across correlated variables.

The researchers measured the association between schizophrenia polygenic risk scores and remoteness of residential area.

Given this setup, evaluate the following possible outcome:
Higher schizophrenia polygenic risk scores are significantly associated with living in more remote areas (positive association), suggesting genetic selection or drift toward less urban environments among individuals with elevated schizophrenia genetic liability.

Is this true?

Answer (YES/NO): NO